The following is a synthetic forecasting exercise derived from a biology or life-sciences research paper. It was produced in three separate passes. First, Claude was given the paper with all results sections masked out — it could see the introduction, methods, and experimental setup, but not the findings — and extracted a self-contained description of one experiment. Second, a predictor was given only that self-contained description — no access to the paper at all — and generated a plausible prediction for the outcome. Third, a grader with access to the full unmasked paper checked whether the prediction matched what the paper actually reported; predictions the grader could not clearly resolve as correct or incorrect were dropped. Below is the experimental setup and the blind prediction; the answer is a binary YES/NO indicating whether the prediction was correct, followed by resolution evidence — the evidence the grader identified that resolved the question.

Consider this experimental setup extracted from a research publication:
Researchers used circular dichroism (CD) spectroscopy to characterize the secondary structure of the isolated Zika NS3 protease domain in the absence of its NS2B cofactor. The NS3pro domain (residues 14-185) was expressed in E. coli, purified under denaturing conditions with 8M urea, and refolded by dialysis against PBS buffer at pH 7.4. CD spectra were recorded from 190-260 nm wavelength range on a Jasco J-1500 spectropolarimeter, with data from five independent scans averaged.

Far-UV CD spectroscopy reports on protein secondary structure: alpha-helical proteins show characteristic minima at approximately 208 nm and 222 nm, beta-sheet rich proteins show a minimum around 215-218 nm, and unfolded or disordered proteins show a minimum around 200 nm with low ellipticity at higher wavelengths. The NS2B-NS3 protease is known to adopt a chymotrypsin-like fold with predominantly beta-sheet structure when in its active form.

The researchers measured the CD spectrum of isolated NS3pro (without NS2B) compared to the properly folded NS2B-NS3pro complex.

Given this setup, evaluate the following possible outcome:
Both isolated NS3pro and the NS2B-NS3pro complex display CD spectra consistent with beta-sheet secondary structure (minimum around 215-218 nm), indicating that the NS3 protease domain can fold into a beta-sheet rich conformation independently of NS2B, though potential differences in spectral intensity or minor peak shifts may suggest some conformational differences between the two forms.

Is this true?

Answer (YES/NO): NO